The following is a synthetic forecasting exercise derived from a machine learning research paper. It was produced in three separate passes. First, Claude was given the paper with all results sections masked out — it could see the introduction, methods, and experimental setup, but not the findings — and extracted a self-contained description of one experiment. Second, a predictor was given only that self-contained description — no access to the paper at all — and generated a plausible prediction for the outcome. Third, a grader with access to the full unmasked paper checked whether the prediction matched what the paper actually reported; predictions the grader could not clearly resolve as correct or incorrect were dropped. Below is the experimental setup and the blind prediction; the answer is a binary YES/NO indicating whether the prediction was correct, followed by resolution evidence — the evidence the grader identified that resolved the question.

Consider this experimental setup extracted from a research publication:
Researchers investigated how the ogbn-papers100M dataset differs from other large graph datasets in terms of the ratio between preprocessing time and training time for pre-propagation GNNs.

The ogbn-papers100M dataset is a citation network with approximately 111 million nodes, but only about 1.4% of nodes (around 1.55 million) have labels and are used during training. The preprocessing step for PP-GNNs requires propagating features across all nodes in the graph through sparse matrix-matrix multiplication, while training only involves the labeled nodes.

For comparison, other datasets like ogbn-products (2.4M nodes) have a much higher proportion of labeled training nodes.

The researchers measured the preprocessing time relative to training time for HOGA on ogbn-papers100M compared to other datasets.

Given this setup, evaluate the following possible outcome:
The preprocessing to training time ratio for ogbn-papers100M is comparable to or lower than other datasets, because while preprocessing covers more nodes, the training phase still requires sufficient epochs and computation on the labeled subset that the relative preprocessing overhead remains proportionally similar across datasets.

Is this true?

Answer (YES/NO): NO